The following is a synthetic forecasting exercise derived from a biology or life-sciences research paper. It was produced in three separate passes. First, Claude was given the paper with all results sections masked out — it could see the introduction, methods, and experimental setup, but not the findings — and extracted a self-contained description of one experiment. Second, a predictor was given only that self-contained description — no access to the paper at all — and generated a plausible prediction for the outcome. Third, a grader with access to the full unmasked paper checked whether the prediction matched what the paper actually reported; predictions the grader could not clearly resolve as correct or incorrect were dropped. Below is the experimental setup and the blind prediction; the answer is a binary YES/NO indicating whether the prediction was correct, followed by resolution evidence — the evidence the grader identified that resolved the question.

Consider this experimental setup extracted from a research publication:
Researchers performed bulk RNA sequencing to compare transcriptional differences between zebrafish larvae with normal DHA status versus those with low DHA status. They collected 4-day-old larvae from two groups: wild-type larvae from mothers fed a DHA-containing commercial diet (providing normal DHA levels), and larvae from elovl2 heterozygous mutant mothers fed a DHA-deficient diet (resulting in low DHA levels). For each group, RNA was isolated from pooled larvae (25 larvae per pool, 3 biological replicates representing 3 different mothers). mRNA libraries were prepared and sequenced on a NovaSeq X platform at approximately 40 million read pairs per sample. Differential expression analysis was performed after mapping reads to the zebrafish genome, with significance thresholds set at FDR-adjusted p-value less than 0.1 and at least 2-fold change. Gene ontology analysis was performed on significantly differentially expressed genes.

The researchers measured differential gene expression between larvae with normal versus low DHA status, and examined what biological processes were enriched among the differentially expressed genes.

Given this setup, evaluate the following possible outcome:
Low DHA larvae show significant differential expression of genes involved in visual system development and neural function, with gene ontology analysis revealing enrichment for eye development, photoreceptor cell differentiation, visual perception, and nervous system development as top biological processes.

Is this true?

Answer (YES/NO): NO